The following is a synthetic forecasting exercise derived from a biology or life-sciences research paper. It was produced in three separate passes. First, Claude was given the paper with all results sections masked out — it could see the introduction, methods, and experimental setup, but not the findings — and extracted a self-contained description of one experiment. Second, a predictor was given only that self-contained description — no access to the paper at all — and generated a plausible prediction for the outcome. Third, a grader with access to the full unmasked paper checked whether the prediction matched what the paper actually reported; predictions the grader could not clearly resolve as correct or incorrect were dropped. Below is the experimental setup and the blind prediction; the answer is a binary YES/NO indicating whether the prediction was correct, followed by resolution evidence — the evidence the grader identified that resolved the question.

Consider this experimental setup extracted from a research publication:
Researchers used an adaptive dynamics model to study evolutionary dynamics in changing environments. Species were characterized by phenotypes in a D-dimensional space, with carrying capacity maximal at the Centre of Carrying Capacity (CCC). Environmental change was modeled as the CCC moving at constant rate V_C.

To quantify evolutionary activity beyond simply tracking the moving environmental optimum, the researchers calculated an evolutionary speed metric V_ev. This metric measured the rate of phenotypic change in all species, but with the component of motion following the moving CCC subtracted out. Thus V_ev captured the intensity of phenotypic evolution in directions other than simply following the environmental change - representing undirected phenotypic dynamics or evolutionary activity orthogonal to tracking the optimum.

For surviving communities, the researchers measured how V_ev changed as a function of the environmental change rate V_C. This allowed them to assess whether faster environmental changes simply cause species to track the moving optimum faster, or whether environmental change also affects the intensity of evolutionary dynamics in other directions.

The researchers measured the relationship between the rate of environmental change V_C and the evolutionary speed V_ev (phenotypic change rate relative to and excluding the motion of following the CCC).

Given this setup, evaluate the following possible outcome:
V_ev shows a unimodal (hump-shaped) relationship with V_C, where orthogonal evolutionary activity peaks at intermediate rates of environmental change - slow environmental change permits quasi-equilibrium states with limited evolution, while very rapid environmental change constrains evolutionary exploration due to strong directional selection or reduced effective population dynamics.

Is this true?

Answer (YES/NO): NO